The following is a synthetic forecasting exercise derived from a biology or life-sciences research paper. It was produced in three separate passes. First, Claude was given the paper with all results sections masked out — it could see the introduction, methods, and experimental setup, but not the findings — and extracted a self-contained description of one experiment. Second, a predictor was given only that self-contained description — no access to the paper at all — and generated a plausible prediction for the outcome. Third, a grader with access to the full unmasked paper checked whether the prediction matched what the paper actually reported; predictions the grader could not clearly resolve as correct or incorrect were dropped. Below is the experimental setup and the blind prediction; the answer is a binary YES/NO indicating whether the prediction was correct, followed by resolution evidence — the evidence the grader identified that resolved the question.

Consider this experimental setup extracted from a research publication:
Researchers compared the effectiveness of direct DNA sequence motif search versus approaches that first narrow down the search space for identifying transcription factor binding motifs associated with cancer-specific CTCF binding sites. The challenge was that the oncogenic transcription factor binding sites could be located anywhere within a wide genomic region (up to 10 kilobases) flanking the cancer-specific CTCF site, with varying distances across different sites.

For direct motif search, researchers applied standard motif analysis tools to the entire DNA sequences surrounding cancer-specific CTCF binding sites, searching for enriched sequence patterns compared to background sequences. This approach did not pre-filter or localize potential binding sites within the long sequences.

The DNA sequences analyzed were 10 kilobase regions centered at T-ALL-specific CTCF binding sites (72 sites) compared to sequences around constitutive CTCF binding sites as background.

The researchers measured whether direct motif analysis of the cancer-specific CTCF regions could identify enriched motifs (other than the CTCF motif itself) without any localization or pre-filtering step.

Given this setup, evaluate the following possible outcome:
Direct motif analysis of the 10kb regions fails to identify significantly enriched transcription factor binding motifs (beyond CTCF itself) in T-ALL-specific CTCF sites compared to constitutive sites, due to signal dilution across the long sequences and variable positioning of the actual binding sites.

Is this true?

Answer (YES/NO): YES